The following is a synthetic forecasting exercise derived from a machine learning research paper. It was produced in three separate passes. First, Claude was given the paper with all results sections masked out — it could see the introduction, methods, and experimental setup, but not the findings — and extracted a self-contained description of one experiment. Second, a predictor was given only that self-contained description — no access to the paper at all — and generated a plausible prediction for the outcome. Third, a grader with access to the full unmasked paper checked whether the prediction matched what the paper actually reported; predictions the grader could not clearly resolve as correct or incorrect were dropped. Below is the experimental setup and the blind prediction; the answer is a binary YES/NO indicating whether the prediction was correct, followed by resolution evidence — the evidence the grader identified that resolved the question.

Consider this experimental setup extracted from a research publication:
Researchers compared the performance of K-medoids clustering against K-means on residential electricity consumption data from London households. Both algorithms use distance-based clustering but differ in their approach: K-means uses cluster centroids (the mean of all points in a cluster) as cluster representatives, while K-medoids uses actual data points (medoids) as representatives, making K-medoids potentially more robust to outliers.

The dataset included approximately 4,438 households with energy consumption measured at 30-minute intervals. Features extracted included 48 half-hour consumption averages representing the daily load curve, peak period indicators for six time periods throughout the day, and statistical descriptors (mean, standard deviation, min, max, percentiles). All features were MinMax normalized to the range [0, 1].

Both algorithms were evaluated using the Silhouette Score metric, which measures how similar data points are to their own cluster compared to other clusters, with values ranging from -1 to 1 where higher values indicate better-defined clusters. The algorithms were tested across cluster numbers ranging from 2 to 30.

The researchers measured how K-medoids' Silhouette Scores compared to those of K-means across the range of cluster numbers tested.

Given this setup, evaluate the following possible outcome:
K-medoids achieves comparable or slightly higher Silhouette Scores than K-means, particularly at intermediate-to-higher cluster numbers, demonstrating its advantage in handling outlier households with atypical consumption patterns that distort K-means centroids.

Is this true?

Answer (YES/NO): NO